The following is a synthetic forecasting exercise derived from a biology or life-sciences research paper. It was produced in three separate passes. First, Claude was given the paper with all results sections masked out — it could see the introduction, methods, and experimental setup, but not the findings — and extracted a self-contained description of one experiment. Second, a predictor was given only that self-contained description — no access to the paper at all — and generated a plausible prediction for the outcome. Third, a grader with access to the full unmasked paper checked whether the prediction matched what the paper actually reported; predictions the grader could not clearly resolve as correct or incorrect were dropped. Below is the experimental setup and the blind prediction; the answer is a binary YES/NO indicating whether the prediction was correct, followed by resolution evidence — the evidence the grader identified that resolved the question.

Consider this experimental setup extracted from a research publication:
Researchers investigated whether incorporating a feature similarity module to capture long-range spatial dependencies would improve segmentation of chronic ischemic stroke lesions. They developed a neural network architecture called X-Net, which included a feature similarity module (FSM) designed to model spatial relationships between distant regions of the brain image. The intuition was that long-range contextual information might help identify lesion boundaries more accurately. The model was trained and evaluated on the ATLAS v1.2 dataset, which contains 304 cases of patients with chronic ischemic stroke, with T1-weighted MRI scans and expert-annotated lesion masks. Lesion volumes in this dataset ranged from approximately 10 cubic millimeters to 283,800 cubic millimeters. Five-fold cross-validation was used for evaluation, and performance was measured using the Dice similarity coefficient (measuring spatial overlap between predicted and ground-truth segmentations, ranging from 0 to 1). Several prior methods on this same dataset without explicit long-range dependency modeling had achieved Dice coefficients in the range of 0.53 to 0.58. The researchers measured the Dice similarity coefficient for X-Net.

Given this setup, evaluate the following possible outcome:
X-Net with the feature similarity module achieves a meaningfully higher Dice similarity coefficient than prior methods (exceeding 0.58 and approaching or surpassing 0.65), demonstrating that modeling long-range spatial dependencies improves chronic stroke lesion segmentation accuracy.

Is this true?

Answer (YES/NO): NO